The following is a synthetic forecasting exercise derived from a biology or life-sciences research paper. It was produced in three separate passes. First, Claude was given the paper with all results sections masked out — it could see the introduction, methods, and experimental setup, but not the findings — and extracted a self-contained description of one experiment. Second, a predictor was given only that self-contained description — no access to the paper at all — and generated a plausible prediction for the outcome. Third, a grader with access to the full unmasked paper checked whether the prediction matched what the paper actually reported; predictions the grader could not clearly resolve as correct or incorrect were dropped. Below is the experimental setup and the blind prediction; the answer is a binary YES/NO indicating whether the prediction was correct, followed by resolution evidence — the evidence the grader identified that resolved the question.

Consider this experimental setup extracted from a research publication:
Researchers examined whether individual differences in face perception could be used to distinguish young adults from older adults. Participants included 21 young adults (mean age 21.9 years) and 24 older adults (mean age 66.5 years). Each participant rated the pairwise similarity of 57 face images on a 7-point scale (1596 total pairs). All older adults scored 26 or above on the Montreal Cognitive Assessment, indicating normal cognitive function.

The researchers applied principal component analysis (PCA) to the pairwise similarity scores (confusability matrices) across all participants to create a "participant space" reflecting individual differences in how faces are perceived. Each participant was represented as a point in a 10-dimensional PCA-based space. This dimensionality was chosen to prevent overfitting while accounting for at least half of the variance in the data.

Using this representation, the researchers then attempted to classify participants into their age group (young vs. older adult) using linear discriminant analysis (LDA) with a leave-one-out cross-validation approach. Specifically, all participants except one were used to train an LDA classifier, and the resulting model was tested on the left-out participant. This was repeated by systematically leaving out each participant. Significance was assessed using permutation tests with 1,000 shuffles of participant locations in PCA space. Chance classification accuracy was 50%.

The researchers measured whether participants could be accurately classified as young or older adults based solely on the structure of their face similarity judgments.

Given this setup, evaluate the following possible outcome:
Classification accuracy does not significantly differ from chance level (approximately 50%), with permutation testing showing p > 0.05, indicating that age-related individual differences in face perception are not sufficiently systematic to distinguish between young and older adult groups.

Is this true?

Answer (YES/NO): NO